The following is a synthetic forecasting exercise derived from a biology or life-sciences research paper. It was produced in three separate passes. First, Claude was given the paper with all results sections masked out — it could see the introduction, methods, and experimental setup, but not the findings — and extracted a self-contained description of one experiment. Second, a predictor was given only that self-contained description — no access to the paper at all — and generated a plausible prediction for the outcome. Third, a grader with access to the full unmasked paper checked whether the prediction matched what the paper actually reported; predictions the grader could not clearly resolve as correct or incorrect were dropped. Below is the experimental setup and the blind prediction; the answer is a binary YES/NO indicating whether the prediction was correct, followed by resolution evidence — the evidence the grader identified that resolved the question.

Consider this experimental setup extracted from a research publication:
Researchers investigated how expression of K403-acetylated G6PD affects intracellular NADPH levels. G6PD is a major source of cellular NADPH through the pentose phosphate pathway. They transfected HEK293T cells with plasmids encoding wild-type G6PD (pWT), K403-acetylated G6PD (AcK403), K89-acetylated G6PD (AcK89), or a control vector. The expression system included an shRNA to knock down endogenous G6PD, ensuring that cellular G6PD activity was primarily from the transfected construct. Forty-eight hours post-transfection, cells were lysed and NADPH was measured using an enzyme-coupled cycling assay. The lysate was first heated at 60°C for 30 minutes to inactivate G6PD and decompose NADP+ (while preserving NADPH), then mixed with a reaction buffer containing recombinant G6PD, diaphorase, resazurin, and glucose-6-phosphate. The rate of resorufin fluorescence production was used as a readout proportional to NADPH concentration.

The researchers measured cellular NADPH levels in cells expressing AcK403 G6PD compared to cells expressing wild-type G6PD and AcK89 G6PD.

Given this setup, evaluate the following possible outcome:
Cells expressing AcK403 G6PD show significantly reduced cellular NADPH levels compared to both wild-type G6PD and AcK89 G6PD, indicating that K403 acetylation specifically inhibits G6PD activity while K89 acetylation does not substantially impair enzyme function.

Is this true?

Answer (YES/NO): NO